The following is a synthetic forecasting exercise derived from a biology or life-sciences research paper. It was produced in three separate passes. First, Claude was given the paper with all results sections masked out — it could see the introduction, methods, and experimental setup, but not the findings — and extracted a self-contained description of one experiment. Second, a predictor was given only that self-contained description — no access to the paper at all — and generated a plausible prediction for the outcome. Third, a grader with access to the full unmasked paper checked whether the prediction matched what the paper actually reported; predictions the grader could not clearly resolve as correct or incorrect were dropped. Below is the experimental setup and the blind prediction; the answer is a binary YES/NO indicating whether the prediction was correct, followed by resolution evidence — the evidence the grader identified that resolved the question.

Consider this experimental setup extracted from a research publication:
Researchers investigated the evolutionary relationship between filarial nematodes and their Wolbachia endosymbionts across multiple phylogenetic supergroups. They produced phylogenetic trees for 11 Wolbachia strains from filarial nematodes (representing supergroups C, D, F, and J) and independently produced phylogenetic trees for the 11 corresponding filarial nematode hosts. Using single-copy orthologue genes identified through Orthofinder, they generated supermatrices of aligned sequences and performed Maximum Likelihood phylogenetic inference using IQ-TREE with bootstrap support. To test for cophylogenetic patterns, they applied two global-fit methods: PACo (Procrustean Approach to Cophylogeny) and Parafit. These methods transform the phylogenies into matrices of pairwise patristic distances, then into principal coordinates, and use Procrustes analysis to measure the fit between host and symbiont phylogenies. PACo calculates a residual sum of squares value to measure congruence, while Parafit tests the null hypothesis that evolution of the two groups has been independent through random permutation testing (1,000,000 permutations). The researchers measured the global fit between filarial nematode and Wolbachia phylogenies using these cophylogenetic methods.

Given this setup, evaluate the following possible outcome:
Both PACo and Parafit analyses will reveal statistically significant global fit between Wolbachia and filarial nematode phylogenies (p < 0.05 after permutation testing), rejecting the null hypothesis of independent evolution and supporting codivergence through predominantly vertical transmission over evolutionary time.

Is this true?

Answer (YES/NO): NO